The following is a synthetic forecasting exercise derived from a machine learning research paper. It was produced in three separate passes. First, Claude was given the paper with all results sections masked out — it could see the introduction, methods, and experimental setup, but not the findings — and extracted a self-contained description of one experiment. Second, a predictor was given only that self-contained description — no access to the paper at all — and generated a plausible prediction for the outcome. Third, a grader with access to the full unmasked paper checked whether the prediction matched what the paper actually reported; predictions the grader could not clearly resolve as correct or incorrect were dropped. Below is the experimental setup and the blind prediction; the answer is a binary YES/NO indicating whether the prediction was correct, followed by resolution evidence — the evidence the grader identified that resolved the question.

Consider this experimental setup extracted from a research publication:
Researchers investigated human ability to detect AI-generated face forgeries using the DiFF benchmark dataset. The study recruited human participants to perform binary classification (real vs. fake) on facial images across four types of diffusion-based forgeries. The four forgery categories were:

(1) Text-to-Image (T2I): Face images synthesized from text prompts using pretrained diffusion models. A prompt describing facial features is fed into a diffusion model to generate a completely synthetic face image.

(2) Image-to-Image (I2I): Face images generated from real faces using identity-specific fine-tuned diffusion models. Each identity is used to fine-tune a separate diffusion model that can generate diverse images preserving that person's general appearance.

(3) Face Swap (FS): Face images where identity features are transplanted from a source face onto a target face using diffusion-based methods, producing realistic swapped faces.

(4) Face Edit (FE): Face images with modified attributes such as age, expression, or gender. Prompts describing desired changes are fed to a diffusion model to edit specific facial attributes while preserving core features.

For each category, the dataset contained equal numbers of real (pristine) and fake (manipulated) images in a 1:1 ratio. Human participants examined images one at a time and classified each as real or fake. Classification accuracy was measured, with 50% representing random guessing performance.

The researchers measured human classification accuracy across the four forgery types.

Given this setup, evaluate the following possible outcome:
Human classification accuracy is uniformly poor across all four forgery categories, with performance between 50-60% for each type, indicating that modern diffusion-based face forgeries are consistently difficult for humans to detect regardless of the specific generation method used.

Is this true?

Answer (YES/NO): NO